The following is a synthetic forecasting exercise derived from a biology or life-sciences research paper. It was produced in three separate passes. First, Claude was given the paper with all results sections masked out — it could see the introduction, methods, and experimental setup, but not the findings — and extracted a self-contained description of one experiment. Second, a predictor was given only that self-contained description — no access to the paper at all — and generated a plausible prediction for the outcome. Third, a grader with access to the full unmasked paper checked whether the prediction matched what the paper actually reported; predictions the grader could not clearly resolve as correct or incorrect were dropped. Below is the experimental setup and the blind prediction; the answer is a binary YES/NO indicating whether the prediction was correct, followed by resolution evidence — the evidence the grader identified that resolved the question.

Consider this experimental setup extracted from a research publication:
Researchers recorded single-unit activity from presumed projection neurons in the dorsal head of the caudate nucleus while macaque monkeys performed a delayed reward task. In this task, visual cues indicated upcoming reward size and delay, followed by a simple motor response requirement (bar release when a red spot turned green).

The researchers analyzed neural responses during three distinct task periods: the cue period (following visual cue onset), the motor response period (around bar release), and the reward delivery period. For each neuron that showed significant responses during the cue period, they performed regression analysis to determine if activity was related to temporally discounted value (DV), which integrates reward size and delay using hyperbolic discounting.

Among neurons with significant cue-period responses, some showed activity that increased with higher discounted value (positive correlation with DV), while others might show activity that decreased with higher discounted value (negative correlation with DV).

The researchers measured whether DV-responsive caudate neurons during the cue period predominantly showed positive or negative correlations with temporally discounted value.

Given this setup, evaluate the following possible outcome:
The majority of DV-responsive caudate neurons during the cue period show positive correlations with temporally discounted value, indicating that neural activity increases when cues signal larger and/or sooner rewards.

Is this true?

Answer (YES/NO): YES